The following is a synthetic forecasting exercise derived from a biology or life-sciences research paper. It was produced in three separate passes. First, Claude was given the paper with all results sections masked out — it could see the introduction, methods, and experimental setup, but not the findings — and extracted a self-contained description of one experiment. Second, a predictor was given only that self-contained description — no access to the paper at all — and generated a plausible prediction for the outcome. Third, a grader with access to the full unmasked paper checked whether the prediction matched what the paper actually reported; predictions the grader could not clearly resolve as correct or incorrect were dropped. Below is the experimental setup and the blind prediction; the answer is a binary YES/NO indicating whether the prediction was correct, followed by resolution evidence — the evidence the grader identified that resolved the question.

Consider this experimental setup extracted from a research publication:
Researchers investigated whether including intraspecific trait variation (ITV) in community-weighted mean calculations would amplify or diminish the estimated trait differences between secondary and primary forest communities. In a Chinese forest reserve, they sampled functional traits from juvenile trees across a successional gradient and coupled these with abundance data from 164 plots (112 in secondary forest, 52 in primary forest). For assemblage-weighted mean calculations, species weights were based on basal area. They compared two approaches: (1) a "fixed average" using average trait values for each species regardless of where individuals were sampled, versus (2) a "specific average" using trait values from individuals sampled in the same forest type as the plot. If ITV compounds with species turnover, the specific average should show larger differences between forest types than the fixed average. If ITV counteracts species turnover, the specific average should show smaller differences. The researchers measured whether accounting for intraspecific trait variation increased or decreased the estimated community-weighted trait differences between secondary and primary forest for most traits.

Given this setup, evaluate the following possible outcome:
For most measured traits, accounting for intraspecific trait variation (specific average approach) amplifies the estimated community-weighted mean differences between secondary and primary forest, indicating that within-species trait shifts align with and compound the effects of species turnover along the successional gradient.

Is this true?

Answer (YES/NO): NO